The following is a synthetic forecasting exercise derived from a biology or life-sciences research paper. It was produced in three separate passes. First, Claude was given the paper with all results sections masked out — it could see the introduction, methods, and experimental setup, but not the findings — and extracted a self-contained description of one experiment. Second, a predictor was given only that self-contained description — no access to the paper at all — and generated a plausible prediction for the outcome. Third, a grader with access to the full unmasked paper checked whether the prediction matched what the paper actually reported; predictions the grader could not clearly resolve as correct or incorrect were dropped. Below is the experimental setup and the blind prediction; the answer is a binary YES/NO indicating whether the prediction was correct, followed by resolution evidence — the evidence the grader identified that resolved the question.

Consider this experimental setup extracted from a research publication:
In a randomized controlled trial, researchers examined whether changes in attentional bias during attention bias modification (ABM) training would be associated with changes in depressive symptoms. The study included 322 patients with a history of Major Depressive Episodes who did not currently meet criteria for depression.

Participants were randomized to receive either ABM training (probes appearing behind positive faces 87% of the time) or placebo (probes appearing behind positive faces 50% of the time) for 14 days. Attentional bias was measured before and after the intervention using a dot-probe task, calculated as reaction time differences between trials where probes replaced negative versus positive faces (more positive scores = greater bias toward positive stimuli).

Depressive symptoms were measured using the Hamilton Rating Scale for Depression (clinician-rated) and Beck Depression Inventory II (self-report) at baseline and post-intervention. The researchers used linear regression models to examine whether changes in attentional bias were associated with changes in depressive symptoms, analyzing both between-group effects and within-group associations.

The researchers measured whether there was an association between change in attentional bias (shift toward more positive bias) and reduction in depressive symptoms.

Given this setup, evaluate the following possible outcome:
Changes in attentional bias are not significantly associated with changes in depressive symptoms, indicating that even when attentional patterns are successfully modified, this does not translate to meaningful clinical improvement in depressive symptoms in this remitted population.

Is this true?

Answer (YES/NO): NO